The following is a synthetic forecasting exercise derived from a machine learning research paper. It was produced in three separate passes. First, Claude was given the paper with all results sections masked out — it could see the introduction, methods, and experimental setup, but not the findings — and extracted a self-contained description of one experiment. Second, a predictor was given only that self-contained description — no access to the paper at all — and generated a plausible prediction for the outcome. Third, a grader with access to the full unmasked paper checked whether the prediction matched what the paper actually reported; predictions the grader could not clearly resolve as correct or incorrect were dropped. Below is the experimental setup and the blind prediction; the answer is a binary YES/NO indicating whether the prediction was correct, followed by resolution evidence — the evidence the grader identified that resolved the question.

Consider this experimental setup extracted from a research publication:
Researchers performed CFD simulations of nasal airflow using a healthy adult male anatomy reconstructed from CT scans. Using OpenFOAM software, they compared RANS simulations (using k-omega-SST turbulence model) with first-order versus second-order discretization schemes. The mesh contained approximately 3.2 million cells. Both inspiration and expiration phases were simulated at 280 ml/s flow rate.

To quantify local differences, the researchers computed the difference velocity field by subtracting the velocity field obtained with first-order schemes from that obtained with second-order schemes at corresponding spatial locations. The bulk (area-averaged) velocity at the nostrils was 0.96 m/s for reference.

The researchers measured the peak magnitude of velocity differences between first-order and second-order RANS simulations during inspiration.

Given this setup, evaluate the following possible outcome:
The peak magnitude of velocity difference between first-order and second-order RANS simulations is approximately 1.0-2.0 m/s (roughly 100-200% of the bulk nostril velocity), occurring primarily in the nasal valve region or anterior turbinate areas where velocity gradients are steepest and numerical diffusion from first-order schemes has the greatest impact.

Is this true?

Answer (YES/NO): NO